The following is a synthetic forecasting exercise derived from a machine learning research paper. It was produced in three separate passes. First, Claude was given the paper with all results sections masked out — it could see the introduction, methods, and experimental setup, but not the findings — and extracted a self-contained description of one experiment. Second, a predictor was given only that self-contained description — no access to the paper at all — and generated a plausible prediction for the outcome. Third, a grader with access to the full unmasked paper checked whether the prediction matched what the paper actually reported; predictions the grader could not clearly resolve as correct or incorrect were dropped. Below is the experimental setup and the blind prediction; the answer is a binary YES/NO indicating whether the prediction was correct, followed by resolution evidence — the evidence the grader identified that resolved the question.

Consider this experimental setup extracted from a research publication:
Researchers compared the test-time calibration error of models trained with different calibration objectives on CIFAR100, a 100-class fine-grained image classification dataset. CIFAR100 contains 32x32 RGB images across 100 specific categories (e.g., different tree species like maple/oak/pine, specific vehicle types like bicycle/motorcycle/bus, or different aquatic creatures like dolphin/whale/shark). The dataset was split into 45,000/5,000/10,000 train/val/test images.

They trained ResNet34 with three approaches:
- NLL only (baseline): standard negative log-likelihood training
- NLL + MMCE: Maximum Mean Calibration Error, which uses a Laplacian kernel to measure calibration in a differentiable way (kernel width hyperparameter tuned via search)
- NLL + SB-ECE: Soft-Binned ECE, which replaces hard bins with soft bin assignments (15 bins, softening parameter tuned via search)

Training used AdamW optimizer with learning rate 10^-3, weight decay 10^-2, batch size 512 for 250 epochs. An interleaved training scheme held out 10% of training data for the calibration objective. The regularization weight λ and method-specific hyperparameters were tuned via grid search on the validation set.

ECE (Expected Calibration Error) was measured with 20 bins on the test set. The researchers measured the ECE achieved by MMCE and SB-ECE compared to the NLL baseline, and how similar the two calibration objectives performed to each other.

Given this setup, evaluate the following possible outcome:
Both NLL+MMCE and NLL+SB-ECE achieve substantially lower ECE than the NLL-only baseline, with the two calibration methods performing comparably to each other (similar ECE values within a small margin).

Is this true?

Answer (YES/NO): YES